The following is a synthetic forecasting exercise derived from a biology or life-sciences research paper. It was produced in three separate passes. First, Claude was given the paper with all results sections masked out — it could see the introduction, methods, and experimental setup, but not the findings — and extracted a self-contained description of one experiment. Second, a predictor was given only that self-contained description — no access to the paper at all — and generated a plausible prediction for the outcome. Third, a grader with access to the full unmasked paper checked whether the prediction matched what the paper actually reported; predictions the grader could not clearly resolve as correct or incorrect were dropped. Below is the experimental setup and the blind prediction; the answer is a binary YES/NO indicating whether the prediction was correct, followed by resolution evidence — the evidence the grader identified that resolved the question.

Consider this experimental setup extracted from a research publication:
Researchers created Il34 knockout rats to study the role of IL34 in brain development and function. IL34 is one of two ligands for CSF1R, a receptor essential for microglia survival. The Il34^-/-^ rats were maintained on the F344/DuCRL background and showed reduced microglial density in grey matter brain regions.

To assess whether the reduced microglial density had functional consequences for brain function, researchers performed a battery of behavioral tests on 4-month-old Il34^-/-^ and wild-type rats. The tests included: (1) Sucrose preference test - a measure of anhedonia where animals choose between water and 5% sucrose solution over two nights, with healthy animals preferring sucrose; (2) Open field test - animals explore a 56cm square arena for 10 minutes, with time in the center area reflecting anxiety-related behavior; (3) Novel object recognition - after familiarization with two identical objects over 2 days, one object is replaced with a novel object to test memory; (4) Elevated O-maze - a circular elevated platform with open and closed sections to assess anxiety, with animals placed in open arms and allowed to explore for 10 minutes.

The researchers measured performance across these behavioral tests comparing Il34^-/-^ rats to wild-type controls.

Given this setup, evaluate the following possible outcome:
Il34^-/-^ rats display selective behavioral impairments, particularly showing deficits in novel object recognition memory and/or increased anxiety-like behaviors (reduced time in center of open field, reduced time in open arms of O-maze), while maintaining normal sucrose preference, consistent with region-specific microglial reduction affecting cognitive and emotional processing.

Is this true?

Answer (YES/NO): NO